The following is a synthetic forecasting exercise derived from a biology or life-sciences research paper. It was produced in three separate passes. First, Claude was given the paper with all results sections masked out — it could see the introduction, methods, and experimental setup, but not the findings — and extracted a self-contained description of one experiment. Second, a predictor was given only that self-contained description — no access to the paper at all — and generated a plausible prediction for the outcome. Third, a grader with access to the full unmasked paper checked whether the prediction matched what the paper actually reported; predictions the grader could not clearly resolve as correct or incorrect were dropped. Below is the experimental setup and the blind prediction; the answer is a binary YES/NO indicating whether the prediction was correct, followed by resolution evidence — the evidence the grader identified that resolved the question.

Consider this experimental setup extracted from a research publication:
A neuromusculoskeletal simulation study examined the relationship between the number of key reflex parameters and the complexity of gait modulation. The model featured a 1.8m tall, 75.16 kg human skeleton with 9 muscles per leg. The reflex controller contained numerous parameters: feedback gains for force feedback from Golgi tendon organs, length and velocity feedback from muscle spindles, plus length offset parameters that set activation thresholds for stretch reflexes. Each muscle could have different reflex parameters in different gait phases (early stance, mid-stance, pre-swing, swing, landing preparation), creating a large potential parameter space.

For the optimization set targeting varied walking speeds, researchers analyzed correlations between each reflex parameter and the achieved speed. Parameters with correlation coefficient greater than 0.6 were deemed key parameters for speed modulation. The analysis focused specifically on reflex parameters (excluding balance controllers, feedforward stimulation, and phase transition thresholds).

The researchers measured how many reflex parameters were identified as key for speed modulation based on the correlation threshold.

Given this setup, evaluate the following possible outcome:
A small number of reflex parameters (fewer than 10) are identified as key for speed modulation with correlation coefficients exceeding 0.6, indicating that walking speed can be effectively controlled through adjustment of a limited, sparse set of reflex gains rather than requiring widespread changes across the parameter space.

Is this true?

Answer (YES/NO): YES